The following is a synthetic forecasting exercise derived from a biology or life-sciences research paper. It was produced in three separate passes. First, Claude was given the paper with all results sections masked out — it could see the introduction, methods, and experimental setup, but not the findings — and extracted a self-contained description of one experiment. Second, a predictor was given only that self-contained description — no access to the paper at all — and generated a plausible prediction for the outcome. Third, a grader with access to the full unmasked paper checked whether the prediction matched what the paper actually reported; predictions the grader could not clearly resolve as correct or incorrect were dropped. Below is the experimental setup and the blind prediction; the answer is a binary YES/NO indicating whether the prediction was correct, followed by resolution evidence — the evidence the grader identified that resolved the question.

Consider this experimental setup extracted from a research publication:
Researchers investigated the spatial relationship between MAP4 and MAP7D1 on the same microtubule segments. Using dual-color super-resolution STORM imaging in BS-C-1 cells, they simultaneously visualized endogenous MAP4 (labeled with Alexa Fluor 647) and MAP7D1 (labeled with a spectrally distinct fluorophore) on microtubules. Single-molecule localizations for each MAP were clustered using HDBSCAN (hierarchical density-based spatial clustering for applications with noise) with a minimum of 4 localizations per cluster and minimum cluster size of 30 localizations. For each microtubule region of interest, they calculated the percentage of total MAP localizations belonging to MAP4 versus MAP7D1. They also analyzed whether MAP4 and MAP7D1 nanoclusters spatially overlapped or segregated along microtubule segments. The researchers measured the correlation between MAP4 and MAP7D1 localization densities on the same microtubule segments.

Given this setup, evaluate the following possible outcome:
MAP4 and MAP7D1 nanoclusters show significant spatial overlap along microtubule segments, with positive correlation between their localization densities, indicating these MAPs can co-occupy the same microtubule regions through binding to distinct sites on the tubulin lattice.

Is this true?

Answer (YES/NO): NO